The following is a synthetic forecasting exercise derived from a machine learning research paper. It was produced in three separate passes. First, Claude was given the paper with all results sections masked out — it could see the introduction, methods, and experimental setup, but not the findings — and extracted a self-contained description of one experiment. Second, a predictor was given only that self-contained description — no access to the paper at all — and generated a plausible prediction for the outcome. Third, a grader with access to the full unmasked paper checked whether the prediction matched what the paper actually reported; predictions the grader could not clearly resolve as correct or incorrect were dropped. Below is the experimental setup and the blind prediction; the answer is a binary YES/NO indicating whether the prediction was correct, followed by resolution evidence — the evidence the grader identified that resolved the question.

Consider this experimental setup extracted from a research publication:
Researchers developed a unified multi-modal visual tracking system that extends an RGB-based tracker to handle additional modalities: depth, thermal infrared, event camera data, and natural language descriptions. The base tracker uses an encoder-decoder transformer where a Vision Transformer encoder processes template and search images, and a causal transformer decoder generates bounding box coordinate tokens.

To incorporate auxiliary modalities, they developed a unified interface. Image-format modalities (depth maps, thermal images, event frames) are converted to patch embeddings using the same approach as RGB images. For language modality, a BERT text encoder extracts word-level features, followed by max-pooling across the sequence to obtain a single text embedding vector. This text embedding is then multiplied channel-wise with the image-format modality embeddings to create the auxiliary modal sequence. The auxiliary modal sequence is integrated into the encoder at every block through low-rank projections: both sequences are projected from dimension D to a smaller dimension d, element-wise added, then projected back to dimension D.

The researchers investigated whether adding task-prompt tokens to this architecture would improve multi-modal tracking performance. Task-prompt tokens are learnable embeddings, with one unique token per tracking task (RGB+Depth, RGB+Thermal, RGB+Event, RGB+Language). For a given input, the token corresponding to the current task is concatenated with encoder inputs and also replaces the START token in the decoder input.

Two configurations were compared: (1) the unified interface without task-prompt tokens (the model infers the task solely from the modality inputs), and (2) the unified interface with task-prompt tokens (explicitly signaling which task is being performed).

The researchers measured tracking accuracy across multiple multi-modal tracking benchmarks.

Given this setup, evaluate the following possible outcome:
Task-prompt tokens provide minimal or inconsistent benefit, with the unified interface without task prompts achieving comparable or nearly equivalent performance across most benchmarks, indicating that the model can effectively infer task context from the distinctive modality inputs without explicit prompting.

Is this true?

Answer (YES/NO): YES